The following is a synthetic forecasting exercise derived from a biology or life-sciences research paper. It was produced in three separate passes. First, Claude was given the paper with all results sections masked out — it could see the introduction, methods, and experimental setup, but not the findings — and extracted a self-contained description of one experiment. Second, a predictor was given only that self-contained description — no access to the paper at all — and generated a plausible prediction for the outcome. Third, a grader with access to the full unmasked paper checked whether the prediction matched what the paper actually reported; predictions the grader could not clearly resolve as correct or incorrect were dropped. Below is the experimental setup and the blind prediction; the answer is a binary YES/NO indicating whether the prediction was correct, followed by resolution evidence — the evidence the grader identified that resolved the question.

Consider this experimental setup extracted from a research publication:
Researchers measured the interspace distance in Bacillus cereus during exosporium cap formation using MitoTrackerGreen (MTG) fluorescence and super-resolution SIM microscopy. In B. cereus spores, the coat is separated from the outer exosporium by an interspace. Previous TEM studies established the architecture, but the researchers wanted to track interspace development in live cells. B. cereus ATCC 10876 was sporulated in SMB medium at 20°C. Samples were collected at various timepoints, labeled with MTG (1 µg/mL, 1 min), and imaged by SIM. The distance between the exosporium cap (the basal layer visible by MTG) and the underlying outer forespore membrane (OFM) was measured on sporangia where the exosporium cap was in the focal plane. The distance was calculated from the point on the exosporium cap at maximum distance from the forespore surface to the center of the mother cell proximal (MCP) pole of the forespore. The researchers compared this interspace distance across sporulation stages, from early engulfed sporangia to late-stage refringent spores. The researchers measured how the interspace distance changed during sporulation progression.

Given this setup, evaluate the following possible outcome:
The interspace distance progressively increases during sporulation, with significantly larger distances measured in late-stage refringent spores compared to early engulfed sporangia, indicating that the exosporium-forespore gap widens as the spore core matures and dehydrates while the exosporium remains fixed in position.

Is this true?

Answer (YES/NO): YES